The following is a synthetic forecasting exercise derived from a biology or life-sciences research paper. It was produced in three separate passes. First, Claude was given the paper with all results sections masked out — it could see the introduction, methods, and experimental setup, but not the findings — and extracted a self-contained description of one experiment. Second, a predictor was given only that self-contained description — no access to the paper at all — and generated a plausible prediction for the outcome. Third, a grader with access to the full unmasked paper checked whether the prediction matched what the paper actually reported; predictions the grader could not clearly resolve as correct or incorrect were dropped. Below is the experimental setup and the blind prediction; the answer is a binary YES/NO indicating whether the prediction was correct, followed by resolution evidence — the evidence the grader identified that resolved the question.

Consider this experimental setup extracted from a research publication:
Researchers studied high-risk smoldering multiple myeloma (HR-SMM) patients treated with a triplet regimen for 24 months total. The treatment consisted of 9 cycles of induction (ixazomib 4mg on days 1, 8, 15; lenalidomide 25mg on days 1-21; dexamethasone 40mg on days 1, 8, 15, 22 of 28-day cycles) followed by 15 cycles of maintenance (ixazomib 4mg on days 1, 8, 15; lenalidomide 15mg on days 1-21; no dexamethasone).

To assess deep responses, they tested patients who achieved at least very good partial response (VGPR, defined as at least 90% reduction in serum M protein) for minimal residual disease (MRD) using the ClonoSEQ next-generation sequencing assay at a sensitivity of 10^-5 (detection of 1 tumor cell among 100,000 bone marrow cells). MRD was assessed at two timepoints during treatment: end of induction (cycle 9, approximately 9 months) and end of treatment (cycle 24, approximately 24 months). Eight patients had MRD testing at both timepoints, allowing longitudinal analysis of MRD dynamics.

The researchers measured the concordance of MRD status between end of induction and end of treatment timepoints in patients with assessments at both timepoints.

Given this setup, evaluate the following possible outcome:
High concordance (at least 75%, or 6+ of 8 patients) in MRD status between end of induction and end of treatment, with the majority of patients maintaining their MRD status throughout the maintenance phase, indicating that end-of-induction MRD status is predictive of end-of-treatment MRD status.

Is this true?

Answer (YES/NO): NO